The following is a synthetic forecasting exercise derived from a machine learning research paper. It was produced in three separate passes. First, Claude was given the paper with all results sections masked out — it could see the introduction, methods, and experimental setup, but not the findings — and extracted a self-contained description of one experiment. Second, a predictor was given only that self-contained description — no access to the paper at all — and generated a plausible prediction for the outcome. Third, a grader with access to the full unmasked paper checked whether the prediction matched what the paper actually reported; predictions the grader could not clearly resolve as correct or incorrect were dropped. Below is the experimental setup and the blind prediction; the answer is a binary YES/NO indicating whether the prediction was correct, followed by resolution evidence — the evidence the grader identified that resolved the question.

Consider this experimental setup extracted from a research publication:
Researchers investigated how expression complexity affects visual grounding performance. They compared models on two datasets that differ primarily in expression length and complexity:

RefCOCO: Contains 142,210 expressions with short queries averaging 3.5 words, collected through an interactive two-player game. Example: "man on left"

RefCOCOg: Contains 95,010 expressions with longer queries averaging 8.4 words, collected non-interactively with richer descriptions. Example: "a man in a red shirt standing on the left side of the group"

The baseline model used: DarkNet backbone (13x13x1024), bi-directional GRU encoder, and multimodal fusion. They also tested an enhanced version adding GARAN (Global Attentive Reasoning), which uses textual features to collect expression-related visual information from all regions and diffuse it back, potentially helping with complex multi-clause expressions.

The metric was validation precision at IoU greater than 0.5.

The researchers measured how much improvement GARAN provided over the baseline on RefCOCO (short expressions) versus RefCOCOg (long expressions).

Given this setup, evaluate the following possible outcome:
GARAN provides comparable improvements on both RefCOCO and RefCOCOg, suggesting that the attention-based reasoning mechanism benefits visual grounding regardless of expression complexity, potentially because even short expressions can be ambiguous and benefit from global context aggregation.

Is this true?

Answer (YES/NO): NO